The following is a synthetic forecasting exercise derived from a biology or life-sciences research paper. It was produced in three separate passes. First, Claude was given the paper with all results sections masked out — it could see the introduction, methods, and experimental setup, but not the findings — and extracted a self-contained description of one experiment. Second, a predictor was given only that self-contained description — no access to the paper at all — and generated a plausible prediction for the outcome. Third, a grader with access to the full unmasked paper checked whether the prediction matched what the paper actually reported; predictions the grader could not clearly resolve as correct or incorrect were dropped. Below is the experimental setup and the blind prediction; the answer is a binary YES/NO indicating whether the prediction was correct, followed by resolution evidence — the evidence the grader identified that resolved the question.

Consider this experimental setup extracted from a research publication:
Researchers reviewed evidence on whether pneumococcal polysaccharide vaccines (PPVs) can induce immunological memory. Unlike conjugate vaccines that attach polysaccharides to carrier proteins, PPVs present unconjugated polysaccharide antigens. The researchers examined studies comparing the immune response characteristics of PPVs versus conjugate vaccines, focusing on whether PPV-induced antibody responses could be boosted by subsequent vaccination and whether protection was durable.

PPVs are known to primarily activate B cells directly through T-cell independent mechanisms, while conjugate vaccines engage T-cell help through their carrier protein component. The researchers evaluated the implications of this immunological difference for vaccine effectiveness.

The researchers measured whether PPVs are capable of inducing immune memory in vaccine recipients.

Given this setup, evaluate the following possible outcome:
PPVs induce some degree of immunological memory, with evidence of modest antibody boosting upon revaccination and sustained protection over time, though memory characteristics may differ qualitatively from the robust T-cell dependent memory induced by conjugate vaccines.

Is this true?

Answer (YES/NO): NO